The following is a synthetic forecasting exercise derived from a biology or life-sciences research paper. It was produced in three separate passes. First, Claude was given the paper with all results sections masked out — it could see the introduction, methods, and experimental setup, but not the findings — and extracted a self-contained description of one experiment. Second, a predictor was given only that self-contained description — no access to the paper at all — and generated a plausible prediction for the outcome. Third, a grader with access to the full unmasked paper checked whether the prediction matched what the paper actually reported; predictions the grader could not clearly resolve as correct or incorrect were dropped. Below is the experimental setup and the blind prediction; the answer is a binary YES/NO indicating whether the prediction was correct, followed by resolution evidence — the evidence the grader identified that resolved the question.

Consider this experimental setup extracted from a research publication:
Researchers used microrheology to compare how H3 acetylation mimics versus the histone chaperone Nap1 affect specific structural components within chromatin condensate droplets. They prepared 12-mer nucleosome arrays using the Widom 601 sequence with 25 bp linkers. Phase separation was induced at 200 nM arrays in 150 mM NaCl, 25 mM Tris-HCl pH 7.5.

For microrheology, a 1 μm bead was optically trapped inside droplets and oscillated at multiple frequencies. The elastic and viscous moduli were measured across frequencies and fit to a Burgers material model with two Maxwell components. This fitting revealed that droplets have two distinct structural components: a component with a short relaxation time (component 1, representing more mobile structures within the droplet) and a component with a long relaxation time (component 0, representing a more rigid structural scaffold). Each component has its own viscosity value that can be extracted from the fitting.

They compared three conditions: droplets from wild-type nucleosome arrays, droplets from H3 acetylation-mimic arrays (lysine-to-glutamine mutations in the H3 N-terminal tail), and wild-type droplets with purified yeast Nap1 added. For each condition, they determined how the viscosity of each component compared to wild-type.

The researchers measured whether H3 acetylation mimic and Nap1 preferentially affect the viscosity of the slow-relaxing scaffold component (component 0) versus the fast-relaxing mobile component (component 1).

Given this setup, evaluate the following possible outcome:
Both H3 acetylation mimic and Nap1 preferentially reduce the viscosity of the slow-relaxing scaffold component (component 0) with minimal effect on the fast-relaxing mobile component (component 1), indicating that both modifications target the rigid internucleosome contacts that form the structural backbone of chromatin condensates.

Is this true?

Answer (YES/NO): YES